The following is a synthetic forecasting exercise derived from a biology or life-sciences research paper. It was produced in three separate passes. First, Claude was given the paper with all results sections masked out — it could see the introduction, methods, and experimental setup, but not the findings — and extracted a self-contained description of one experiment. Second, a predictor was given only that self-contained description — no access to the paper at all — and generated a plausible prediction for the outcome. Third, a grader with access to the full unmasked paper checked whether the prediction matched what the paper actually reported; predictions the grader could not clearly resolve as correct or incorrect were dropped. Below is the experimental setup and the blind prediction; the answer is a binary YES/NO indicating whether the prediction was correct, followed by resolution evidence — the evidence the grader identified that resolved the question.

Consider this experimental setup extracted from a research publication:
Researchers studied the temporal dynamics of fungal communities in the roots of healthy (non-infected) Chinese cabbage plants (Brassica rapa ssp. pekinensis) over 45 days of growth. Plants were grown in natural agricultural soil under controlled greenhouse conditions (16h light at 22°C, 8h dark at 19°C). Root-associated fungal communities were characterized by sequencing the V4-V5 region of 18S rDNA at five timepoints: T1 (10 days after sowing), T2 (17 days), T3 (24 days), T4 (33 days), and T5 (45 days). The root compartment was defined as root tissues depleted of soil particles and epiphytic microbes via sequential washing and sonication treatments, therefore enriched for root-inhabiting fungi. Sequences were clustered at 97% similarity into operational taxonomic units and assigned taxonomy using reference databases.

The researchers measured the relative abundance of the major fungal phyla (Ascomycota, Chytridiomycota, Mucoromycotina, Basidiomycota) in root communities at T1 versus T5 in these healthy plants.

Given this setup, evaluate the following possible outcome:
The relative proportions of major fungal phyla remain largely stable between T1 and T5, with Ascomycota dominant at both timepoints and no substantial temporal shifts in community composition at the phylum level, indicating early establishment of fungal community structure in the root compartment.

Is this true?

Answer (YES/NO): NO